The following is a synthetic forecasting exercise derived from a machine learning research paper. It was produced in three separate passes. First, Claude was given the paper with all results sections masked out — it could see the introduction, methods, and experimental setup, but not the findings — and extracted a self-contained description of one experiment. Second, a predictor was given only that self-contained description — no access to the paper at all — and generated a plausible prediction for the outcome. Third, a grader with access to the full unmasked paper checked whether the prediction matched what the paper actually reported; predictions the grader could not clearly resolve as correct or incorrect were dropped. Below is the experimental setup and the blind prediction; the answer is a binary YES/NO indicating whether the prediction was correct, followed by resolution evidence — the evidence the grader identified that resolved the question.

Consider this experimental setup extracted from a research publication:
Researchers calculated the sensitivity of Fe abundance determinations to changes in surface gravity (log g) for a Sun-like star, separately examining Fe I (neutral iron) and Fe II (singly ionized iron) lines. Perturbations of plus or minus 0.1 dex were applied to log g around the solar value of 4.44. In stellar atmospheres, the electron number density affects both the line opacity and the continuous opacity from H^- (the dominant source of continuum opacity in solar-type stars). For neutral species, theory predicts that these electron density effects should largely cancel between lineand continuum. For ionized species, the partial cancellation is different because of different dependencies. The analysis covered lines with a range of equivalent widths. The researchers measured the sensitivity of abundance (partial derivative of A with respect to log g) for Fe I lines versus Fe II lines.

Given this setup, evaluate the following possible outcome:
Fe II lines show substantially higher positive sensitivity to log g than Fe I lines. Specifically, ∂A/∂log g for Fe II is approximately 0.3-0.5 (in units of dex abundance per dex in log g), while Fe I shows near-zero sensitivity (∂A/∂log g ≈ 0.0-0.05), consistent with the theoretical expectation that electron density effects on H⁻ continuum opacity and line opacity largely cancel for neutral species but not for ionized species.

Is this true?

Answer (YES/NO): YES